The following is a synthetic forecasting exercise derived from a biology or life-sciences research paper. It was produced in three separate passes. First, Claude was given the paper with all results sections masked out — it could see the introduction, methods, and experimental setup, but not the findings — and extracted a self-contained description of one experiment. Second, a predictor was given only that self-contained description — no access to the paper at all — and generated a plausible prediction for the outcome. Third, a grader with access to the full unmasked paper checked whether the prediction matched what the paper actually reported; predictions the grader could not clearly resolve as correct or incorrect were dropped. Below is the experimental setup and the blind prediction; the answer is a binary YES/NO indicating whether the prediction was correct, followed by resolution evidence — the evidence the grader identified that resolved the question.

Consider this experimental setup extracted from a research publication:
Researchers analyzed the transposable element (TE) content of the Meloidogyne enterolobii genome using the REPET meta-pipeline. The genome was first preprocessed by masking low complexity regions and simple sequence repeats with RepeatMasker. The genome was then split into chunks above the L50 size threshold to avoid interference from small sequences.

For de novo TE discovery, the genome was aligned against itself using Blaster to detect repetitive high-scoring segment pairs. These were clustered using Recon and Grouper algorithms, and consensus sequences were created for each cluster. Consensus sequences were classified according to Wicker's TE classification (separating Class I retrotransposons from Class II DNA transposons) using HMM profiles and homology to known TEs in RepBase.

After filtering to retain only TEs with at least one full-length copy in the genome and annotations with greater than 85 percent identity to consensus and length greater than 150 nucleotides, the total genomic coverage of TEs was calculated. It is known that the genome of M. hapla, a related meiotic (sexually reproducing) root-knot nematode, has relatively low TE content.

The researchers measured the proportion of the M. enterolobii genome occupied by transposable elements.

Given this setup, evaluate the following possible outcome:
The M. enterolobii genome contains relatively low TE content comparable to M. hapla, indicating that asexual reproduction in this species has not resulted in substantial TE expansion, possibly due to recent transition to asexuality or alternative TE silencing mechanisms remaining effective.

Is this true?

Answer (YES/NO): NO